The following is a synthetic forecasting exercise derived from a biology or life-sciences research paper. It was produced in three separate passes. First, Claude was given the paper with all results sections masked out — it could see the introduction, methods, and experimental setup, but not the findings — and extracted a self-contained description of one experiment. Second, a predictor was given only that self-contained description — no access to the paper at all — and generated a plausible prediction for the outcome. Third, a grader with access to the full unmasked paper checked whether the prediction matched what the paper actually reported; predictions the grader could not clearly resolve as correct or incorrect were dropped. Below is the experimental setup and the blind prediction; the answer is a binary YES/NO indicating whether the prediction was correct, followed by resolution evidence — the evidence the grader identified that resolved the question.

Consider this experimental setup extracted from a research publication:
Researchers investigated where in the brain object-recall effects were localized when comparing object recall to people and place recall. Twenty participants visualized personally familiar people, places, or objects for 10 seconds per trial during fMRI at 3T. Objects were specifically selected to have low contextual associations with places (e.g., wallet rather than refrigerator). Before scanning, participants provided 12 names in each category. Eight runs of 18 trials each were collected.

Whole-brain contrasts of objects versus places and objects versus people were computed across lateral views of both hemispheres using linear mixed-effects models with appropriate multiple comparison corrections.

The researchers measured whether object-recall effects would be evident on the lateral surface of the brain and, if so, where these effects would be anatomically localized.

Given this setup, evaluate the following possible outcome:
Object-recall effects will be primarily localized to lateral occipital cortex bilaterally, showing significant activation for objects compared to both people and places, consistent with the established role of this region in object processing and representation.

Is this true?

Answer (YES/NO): NO